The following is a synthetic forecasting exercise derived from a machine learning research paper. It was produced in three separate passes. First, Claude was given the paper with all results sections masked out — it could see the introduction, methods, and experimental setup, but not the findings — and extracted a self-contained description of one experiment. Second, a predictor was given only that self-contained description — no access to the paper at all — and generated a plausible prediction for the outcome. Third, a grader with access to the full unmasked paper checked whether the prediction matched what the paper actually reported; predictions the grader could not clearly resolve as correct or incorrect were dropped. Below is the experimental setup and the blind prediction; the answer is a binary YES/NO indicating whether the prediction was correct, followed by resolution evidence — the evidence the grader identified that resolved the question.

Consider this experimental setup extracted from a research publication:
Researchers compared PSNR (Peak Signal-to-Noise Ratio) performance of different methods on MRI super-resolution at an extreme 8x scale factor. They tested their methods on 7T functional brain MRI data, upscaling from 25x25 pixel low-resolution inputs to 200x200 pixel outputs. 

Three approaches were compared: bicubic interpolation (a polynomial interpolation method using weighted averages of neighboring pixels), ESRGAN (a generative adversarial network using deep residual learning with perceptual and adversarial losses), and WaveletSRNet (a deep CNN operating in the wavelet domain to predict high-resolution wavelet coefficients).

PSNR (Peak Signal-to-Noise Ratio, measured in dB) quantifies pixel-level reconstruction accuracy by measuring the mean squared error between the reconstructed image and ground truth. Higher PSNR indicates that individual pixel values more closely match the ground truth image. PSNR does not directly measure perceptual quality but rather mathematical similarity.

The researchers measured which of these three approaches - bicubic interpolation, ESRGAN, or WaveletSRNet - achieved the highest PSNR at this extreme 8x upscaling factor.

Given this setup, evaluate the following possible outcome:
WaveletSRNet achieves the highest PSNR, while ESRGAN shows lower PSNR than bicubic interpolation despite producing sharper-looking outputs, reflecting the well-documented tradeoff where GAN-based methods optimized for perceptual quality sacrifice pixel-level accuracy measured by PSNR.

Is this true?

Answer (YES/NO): NO